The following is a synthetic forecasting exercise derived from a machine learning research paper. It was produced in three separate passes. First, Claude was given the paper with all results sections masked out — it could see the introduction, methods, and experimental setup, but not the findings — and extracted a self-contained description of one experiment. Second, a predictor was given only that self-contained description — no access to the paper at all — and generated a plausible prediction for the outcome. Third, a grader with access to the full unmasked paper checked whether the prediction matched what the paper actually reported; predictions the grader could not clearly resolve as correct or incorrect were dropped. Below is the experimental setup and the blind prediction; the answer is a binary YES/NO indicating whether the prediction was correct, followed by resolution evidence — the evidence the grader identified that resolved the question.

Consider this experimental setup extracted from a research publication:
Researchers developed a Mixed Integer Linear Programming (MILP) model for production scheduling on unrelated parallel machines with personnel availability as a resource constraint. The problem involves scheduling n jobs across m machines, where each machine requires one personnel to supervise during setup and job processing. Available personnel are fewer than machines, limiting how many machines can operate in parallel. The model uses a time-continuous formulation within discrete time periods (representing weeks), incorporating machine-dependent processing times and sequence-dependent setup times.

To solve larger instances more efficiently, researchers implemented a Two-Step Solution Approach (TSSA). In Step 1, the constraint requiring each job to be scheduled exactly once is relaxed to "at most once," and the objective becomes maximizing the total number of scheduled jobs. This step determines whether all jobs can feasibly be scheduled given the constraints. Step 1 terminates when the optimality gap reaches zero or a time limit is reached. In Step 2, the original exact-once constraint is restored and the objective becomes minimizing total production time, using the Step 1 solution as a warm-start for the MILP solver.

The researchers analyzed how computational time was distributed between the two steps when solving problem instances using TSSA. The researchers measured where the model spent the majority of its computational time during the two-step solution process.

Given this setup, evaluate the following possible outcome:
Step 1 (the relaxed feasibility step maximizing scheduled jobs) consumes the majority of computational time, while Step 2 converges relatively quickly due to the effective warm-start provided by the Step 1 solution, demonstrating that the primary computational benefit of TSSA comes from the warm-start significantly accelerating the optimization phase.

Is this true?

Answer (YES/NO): YES